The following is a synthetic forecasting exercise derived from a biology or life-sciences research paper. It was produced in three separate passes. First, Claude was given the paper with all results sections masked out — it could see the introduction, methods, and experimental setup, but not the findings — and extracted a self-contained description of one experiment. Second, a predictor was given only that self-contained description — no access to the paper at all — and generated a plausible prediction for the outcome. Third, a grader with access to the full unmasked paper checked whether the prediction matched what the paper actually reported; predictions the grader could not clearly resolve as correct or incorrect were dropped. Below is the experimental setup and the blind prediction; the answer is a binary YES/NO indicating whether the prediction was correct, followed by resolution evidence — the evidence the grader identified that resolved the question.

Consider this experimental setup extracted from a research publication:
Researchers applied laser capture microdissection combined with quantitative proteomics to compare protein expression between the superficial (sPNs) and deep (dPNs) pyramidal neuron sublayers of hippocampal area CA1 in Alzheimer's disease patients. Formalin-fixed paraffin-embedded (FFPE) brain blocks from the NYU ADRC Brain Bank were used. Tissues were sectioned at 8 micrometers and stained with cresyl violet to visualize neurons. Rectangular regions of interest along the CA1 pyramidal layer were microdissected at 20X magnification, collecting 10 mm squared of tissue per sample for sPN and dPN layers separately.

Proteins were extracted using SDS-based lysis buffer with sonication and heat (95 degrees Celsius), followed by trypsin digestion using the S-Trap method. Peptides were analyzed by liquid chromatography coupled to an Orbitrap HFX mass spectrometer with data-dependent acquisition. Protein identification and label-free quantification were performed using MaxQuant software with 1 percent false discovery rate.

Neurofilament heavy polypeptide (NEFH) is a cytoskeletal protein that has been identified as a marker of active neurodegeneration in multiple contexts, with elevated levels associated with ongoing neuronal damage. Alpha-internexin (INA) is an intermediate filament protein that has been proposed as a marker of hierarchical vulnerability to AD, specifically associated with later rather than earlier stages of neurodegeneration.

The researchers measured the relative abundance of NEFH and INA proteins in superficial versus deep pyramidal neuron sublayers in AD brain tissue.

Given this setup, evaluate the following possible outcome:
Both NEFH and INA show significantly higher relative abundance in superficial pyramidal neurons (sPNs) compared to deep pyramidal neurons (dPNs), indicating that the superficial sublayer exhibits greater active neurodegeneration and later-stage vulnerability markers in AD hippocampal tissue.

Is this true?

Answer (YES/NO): NO